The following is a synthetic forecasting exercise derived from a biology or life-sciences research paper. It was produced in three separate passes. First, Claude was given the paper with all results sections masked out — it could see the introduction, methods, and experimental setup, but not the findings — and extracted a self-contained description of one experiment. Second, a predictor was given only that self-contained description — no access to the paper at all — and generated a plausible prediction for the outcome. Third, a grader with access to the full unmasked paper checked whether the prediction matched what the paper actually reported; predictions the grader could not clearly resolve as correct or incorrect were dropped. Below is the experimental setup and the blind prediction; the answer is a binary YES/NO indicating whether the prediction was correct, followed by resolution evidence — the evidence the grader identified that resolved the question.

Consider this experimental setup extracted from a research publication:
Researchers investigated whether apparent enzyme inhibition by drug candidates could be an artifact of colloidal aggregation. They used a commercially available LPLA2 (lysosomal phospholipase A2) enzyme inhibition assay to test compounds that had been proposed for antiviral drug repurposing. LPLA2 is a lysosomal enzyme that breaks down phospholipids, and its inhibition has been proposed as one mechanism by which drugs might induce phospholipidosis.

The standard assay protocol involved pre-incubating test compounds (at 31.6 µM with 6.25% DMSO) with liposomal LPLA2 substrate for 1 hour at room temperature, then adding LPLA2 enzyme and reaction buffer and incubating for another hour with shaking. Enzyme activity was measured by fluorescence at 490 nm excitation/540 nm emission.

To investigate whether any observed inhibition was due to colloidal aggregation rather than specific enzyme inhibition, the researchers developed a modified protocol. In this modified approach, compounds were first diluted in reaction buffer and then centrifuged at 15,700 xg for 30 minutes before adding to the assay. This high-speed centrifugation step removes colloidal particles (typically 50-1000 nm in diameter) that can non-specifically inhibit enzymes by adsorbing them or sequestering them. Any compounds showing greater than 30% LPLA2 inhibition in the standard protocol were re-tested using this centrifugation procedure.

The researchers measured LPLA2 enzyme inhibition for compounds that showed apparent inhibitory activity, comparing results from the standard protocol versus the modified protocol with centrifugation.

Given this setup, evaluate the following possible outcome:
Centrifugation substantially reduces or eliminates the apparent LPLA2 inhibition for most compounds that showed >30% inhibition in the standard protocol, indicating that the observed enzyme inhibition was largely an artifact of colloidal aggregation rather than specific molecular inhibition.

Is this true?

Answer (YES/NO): YES